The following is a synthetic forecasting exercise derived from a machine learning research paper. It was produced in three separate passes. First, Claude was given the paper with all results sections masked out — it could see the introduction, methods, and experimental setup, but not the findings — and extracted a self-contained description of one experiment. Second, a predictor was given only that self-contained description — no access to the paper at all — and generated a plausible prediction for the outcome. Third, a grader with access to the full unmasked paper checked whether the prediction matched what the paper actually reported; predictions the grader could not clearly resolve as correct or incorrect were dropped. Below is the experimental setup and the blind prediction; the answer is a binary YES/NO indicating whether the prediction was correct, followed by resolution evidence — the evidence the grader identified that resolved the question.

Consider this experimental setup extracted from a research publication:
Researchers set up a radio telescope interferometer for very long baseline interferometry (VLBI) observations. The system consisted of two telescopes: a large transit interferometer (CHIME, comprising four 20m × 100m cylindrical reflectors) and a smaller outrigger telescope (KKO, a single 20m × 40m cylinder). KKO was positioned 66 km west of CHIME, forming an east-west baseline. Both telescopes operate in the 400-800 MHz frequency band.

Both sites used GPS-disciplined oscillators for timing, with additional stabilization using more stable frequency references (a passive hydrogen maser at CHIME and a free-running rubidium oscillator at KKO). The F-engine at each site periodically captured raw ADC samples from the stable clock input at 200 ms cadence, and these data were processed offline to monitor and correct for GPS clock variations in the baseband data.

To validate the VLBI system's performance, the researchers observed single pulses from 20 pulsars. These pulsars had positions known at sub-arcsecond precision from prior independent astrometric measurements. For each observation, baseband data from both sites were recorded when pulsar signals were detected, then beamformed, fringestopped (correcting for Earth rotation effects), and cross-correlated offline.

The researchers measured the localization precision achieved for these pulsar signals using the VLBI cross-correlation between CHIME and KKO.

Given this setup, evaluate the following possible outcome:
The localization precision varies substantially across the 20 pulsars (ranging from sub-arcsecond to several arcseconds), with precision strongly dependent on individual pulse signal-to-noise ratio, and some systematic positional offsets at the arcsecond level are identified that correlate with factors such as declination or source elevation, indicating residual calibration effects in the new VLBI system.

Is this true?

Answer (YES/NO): NO